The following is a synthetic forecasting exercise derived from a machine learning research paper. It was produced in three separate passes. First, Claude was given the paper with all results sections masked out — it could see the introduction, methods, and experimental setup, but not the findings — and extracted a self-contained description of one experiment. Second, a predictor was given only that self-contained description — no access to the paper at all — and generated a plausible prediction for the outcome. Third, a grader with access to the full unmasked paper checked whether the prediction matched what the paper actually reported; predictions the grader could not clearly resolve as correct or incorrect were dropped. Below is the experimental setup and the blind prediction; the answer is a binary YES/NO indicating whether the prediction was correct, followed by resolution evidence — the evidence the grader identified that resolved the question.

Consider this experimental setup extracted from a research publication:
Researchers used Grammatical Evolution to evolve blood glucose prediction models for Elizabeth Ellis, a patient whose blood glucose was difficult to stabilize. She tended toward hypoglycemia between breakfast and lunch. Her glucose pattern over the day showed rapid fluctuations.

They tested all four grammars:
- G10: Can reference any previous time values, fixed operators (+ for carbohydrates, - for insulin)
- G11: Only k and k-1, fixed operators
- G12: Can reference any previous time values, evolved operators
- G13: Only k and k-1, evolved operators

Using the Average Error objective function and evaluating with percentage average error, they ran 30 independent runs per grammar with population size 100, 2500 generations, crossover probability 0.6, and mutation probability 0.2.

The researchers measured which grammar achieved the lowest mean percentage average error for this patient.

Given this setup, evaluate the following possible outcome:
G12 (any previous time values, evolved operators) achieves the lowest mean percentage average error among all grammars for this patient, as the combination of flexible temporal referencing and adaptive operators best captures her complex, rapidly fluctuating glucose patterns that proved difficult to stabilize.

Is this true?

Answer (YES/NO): YES